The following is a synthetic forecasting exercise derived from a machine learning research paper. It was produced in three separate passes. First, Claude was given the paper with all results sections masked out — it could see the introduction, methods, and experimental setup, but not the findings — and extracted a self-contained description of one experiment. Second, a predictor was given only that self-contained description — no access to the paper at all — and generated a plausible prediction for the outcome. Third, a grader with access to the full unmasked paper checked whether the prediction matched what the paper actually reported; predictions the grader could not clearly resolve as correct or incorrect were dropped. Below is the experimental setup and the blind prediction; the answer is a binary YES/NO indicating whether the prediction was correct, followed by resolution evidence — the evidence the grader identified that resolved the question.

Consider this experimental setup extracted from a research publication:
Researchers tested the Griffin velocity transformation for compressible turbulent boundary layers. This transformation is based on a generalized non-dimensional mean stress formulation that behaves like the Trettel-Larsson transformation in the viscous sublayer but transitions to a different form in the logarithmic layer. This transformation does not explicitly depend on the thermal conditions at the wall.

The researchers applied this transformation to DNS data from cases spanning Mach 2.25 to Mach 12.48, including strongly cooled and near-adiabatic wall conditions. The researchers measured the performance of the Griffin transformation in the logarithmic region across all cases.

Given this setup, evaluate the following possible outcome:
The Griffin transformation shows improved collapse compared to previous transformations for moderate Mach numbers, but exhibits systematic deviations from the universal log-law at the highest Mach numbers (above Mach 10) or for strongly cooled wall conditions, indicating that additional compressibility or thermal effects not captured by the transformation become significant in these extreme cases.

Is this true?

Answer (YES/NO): NO